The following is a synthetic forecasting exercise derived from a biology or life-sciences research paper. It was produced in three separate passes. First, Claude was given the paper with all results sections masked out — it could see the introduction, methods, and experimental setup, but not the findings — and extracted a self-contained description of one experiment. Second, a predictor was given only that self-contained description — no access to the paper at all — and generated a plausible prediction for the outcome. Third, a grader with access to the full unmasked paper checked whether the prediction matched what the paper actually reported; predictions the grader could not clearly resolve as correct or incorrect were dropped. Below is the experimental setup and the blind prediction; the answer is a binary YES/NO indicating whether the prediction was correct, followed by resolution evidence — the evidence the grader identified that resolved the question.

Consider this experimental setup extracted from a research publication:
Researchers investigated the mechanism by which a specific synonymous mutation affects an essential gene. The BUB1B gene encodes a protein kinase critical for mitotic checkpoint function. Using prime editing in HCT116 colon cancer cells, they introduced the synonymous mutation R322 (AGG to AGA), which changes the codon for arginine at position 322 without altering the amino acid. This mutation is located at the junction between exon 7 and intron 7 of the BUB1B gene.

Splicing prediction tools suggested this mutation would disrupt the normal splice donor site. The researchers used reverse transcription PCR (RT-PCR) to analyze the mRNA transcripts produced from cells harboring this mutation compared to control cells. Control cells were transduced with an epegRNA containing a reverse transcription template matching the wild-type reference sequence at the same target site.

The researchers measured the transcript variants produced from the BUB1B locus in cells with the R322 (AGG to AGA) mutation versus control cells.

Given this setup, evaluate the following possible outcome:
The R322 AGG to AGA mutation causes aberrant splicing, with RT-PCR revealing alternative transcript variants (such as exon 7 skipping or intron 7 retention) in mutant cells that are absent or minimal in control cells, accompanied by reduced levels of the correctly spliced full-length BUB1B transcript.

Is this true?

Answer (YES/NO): YES